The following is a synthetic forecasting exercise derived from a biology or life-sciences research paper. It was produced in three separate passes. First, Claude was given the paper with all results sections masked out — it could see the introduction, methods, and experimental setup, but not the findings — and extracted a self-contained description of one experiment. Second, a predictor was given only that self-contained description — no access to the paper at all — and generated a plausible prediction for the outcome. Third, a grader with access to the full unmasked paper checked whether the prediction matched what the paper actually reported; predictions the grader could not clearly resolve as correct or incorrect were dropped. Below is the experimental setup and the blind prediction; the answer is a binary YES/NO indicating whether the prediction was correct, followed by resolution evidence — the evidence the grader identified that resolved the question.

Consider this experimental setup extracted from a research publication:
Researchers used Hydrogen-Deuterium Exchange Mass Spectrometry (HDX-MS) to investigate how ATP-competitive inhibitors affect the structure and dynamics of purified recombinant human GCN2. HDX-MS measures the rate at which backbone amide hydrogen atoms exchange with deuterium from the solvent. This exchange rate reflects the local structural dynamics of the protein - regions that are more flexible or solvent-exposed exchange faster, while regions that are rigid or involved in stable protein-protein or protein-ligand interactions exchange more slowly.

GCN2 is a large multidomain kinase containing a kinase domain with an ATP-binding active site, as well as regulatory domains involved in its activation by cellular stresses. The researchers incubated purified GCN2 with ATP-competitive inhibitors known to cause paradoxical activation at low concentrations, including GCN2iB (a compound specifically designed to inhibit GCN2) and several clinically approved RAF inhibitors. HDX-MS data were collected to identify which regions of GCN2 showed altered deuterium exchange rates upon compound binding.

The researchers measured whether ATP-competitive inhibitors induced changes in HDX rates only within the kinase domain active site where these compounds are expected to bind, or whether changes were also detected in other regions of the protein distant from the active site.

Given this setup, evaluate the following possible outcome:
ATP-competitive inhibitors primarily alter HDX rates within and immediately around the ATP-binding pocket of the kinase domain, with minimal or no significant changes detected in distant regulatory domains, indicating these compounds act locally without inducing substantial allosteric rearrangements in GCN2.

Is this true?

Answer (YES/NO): NO